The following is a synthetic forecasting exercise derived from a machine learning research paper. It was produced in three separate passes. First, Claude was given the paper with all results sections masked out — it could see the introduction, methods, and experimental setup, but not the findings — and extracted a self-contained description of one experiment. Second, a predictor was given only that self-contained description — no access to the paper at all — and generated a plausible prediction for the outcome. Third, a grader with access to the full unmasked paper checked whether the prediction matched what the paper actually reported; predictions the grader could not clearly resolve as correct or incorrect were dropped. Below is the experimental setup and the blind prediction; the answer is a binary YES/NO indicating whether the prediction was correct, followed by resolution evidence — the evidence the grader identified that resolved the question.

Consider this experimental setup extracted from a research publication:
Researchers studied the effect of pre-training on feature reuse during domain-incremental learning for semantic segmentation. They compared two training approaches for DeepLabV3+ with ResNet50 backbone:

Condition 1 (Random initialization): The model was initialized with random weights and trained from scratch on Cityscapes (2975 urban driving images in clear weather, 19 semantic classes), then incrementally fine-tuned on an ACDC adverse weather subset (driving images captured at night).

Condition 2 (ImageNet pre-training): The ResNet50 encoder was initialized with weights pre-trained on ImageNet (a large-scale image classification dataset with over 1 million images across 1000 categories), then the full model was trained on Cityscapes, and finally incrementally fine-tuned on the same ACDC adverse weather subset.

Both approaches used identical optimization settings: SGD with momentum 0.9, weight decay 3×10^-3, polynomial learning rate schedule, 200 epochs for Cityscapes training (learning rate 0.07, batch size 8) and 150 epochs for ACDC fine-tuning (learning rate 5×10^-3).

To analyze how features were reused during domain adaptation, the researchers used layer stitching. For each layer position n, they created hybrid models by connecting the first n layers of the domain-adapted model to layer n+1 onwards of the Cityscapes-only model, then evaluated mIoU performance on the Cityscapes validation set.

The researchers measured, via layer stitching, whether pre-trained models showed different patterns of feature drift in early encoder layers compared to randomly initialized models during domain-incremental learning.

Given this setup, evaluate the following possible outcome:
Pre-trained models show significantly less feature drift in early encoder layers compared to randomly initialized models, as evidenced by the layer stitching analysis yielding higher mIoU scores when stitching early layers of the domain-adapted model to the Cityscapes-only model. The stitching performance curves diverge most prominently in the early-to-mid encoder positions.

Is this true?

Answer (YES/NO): NO